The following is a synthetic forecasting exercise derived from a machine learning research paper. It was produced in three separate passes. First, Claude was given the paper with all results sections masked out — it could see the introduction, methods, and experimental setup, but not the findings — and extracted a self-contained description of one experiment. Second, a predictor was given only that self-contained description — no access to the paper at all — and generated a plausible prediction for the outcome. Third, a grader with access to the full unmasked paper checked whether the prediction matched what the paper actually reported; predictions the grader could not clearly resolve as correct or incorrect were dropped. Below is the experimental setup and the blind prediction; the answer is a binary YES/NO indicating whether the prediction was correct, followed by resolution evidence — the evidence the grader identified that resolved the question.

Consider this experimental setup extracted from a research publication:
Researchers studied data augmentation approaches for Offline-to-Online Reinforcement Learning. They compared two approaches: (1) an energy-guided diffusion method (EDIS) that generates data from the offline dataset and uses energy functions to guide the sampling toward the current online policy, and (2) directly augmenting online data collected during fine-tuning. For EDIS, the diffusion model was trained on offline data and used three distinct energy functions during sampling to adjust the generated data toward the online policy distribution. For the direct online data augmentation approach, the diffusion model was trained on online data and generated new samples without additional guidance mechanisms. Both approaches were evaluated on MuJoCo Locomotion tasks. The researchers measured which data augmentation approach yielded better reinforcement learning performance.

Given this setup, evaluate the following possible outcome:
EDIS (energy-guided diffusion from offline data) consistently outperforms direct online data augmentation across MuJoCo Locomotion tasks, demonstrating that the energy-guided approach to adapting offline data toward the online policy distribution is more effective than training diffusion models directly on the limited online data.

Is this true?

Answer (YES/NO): NO